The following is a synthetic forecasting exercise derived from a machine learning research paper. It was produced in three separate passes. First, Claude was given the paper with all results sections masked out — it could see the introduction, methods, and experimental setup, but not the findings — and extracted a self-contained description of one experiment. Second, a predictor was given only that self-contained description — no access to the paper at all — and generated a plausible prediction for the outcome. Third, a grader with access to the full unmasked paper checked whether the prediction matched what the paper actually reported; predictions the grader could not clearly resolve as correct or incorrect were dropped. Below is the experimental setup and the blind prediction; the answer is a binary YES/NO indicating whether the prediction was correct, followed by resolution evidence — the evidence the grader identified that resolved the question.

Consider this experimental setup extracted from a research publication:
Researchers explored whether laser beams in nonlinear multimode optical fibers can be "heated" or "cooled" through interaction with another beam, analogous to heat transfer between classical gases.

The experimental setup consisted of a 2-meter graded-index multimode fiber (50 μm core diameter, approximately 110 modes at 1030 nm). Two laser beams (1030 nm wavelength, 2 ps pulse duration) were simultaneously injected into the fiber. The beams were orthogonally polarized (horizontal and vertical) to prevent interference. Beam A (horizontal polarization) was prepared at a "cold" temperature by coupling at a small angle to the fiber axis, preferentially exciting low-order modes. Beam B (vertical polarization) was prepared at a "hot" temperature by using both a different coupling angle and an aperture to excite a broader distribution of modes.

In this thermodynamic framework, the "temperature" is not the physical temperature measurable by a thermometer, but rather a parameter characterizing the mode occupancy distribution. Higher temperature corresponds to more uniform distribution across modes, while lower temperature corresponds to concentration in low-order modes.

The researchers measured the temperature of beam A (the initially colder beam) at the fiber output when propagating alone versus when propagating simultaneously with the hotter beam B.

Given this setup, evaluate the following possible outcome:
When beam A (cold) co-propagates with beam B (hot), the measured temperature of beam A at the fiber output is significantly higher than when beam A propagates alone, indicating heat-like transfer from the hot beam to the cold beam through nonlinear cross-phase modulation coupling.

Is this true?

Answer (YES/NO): YES